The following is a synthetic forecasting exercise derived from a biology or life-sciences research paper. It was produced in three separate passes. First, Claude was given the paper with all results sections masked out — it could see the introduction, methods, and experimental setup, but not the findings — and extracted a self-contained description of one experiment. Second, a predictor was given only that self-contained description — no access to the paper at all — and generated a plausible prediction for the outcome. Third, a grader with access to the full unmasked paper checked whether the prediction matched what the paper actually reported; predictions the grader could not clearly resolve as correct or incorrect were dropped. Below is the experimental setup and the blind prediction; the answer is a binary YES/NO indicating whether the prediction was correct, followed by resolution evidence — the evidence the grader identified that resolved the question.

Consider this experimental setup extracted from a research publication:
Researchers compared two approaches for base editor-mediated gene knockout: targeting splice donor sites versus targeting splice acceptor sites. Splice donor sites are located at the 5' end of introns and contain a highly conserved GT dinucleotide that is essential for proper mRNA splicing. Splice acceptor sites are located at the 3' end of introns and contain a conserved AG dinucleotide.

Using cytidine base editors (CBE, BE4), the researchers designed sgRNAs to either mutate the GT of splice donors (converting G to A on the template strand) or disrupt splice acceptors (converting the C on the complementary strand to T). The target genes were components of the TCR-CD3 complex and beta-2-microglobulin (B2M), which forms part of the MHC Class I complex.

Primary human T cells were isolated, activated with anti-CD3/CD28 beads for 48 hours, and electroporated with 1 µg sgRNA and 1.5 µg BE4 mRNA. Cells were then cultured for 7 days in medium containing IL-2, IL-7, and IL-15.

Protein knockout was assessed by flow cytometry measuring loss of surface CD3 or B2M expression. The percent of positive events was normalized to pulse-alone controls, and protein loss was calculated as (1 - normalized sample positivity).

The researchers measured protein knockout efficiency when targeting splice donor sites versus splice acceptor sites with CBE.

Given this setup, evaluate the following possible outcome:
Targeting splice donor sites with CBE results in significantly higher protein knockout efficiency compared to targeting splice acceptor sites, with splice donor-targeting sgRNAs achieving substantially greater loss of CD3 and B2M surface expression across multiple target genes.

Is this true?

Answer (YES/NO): NO